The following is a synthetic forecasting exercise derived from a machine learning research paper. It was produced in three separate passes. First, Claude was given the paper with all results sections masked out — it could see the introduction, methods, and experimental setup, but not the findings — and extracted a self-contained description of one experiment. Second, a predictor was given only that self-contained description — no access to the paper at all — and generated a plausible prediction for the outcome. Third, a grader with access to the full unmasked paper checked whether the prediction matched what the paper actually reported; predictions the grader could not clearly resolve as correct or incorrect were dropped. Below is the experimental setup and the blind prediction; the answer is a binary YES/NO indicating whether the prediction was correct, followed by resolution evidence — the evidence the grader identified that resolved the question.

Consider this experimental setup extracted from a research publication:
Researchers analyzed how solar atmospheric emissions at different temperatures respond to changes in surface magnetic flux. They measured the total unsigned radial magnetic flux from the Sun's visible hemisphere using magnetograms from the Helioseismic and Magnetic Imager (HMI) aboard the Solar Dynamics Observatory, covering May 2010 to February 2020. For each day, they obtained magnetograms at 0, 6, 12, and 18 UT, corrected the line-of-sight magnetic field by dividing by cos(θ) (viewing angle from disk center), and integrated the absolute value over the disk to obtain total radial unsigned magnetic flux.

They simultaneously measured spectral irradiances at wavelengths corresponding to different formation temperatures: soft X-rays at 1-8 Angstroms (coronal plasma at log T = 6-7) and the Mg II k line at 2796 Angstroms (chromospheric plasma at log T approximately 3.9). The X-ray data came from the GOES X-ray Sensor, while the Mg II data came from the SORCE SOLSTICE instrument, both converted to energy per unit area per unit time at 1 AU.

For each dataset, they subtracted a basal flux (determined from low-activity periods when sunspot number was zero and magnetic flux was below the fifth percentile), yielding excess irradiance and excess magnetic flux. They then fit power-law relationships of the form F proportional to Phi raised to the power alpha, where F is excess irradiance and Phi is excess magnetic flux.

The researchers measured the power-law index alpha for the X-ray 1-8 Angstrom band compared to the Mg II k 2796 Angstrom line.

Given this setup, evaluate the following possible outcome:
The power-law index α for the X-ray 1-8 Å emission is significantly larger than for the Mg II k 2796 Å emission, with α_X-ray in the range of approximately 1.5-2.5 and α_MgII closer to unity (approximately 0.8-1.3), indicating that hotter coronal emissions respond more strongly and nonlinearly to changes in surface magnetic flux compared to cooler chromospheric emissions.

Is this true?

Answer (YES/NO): NO